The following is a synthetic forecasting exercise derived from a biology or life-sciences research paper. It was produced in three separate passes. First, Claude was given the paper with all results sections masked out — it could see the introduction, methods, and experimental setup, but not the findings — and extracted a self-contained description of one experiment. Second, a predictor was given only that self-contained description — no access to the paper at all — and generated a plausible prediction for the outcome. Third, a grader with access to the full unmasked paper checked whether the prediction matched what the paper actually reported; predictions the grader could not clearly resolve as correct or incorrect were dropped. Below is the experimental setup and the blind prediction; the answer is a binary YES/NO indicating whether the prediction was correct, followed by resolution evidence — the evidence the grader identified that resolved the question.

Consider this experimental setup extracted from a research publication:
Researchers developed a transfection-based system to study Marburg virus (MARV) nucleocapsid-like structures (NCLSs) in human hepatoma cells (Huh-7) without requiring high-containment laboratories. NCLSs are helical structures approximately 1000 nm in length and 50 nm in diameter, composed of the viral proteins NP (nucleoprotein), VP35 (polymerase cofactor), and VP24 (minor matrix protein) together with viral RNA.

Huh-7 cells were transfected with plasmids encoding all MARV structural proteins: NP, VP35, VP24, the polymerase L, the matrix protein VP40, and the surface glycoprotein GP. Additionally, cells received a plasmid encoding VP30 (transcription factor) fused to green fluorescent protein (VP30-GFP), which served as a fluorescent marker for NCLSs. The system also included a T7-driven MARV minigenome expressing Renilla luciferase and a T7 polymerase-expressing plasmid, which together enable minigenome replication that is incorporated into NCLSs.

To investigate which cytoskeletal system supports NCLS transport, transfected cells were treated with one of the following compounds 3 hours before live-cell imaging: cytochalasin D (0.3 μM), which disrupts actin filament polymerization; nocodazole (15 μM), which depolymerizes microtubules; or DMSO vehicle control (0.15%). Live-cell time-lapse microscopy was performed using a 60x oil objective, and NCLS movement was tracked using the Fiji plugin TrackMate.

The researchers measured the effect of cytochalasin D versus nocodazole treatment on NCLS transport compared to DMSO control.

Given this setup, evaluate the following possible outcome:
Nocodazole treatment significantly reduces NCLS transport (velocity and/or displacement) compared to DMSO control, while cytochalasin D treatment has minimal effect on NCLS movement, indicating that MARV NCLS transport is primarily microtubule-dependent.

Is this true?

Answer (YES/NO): NO